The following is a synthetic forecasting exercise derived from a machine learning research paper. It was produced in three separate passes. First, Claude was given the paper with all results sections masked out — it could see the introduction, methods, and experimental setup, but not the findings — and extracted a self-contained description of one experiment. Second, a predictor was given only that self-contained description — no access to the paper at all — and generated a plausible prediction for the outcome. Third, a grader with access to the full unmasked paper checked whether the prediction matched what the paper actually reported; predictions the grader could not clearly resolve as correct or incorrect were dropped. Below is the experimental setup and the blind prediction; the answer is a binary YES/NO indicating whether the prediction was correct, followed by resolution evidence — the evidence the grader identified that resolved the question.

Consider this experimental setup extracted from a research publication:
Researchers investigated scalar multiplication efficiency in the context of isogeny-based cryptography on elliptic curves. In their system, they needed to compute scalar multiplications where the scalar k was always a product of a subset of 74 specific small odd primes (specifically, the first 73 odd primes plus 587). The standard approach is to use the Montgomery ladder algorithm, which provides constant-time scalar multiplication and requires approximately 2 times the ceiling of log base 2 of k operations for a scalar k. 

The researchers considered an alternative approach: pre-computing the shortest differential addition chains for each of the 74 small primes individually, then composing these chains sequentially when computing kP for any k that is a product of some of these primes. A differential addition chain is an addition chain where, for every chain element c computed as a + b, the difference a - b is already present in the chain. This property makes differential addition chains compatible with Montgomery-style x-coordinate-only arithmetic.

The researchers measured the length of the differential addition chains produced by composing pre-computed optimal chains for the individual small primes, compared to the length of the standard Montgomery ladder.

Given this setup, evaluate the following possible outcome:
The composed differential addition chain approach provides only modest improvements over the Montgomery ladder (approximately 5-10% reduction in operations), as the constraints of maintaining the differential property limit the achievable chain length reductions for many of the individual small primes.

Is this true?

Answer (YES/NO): NO